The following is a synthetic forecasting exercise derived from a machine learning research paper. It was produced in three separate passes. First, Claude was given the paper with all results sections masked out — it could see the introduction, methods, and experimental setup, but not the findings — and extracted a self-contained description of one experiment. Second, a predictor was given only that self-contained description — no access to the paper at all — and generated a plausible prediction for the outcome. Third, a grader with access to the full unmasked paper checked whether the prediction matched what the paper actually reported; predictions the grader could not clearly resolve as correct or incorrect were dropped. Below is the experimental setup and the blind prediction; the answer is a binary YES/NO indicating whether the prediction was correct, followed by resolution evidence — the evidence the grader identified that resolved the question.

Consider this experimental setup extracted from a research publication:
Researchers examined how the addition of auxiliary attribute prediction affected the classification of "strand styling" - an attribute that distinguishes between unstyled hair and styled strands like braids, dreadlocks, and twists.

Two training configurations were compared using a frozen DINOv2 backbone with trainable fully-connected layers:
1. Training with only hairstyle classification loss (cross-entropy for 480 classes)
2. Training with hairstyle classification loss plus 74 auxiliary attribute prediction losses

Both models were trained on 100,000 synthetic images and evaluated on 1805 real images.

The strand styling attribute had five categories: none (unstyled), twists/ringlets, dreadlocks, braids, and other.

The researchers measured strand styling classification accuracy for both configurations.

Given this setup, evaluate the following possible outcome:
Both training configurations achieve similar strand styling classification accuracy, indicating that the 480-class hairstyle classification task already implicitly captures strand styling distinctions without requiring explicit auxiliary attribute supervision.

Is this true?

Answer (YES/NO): YES